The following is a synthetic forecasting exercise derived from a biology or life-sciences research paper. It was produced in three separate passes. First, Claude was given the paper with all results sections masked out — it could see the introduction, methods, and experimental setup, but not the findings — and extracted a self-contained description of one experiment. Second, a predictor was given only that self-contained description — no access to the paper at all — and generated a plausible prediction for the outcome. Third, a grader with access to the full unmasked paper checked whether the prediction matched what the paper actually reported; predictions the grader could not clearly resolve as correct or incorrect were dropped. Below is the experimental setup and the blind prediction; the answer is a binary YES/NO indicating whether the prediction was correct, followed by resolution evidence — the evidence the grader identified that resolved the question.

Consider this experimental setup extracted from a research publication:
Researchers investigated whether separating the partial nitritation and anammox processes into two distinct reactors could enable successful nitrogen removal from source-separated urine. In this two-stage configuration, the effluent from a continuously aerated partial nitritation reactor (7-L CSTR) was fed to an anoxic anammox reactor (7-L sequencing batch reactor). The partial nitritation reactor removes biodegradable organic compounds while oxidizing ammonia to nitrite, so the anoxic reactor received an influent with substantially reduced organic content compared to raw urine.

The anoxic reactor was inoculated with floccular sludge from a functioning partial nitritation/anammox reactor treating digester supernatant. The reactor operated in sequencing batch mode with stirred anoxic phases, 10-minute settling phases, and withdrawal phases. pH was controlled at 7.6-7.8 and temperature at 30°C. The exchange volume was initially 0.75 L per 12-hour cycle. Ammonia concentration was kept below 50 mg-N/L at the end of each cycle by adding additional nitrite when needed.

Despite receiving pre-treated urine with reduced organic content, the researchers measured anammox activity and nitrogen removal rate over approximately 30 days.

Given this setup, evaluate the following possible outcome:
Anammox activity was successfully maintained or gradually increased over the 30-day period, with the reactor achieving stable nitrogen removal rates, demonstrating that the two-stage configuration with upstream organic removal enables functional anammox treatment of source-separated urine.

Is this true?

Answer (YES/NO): NO